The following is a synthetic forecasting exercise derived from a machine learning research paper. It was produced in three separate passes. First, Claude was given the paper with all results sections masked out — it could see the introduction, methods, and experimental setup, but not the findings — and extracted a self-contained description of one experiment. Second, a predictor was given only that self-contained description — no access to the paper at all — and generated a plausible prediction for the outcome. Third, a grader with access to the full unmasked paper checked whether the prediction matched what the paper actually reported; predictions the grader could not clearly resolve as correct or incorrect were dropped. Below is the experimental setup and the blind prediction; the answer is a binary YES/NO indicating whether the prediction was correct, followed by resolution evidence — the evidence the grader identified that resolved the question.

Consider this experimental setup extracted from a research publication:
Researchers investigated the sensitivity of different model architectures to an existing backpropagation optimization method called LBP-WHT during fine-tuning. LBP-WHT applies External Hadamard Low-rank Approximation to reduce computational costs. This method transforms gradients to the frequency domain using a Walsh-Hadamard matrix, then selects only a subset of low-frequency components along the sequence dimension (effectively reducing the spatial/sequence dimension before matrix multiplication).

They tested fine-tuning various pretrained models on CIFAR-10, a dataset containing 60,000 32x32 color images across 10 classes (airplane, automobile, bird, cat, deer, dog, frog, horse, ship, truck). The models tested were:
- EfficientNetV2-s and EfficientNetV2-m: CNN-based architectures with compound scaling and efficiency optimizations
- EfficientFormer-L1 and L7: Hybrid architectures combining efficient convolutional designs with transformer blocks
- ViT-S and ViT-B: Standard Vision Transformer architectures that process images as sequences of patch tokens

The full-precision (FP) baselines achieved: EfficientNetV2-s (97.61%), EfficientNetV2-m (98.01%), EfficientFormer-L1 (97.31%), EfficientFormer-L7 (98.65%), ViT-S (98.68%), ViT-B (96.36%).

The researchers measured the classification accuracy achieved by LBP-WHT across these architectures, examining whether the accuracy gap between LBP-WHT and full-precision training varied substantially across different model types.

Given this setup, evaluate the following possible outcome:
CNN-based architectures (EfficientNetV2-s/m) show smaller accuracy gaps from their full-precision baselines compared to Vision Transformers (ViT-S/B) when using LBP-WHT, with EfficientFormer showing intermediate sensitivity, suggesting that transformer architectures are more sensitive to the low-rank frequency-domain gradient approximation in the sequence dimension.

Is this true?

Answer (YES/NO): NO